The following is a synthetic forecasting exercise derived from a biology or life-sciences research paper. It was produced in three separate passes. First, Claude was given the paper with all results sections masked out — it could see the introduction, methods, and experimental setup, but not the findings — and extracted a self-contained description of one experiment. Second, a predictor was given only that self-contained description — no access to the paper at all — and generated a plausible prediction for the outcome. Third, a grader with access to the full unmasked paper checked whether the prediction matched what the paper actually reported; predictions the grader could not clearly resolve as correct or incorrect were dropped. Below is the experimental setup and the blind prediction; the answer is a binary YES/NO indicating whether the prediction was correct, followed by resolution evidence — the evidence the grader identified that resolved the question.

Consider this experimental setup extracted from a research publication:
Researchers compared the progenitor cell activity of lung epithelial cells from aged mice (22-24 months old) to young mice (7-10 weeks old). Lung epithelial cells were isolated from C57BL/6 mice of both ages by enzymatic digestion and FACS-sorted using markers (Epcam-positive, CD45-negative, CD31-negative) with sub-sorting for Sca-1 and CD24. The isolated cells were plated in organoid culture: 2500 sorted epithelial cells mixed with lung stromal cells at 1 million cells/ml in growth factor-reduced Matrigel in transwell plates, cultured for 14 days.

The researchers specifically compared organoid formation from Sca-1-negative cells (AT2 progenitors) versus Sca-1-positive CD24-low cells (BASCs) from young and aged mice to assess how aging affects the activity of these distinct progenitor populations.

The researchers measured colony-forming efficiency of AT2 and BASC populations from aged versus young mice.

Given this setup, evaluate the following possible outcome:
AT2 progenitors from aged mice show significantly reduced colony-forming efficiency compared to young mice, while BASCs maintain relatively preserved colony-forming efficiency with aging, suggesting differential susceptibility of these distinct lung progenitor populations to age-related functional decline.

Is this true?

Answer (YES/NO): YES